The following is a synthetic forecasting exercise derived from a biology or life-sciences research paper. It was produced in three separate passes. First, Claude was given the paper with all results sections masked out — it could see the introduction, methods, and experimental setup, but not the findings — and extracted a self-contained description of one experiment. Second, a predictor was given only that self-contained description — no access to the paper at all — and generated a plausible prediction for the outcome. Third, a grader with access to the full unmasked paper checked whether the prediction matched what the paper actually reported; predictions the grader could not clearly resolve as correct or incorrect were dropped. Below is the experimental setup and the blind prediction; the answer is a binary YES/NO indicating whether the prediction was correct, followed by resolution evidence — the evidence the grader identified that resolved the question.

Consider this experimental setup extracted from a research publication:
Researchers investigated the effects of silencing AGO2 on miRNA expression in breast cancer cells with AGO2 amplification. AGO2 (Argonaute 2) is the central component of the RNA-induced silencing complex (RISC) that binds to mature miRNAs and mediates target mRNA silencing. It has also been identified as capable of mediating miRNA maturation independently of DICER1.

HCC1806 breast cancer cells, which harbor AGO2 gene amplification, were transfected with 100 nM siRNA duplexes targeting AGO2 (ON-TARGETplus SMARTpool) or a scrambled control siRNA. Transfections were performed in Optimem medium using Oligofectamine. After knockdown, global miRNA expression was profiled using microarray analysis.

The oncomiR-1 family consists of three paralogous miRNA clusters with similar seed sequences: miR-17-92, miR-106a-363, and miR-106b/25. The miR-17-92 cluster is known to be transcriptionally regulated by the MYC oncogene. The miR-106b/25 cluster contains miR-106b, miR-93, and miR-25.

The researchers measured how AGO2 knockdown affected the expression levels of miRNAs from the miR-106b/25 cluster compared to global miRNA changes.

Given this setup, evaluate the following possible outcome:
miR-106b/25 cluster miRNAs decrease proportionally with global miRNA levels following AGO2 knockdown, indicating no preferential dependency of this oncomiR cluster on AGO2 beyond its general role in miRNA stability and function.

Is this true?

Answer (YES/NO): NO